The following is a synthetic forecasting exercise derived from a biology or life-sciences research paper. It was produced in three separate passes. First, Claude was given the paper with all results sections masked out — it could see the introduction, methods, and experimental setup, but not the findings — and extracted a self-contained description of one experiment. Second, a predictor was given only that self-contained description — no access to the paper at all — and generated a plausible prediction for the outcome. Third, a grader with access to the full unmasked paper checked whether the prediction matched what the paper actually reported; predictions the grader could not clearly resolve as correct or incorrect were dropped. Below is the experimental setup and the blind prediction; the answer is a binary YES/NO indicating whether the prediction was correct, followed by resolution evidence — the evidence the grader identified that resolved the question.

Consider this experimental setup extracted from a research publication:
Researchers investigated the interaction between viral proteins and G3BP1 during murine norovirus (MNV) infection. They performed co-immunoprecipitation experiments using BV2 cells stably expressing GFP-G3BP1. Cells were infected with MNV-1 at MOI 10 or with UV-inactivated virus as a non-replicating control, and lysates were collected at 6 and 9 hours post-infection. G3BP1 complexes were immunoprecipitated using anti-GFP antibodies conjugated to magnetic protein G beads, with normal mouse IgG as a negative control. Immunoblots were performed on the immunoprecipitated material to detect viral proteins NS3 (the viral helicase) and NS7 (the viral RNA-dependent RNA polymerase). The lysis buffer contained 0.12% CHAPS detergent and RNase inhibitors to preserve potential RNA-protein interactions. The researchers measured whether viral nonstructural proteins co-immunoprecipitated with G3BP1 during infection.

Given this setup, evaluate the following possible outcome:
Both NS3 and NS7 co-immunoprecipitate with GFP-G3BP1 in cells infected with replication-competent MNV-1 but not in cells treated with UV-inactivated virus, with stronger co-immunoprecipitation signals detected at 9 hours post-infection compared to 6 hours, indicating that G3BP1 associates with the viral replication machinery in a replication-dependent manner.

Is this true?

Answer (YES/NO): NO